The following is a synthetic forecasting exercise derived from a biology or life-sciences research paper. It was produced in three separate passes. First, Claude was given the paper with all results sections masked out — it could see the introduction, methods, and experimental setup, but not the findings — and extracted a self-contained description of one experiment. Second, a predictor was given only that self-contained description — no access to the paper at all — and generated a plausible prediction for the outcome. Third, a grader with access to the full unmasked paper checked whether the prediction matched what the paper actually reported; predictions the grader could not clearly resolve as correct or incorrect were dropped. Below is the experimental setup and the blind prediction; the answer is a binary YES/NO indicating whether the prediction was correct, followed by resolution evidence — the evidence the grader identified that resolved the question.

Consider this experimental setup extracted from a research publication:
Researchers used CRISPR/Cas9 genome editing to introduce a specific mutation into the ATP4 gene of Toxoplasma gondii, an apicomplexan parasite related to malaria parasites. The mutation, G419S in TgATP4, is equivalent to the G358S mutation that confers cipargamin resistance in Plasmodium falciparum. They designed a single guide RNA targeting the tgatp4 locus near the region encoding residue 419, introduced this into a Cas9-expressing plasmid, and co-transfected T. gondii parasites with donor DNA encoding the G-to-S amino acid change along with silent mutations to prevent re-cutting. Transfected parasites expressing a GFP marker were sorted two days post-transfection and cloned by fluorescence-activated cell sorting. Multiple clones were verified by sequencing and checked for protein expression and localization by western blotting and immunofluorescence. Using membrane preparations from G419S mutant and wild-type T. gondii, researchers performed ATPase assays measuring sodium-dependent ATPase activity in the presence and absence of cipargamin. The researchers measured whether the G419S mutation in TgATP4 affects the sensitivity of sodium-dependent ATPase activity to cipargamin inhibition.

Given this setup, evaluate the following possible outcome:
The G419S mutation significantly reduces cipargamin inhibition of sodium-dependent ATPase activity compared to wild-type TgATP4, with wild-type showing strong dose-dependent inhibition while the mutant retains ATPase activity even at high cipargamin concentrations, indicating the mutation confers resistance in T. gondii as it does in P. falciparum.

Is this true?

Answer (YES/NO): YES